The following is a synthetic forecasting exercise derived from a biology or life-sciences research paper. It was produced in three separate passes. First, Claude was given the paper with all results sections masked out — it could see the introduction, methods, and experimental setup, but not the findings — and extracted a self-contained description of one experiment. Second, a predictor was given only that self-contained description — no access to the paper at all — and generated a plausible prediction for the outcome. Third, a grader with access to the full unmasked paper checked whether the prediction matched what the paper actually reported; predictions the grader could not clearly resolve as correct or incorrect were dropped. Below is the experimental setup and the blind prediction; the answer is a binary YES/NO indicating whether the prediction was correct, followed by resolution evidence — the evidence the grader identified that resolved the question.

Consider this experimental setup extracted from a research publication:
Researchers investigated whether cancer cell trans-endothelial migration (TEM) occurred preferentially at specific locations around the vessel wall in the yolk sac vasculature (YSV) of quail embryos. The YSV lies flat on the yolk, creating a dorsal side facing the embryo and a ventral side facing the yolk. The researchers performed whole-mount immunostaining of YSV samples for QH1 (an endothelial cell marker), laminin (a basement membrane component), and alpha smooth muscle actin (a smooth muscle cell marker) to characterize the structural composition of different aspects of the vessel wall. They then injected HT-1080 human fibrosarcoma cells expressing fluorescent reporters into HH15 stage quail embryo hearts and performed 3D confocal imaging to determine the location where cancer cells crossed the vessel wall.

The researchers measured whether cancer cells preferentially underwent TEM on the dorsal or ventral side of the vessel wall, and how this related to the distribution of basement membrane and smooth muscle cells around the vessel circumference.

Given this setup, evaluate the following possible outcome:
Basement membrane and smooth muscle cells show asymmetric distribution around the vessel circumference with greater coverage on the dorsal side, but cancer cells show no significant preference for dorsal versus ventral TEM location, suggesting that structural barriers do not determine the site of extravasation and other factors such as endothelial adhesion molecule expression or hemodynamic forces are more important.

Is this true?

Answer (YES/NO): NO